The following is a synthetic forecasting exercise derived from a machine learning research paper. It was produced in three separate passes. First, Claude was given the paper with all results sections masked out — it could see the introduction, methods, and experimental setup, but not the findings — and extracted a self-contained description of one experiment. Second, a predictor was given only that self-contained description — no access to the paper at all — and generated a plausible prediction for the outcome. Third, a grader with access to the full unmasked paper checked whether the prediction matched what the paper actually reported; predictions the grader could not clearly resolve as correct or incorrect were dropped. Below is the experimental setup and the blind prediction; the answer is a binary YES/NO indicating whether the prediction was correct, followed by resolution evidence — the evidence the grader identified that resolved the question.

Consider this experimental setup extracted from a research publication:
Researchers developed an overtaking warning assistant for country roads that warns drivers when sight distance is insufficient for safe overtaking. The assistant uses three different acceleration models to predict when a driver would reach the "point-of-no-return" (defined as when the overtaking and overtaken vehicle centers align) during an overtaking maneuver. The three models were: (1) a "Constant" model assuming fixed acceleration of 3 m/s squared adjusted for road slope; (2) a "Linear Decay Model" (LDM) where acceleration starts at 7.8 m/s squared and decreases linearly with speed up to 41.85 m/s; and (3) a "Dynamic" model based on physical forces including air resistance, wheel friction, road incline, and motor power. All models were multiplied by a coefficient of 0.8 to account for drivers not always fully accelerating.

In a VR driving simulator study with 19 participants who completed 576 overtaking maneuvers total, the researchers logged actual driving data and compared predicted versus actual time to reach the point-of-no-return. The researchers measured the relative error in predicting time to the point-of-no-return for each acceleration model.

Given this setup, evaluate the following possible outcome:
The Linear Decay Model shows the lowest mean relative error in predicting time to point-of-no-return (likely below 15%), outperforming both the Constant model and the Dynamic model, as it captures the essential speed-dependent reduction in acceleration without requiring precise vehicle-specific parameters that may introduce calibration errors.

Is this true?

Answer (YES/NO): NO